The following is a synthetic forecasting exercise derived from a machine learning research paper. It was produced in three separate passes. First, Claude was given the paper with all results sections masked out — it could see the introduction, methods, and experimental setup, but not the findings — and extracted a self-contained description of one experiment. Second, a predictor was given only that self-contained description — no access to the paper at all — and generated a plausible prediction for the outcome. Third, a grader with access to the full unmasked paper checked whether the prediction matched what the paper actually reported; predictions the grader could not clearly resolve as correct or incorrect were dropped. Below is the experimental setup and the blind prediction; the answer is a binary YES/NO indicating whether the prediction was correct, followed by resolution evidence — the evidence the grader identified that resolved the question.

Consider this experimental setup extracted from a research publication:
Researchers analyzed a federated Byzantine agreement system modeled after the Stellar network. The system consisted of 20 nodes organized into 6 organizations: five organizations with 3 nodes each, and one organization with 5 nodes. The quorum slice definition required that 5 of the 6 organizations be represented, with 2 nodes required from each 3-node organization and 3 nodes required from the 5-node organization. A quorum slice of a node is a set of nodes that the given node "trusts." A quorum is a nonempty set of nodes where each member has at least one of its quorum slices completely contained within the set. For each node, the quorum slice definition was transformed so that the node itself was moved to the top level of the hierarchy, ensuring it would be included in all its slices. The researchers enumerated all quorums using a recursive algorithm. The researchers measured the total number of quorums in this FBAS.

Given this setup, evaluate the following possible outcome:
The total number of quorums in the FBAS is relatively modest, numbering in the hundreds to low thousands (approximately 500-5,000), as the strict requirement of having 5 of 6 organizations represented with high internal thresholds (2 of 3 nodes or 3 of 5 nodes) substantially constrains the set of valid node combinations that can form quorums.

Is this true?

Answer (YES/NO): NO